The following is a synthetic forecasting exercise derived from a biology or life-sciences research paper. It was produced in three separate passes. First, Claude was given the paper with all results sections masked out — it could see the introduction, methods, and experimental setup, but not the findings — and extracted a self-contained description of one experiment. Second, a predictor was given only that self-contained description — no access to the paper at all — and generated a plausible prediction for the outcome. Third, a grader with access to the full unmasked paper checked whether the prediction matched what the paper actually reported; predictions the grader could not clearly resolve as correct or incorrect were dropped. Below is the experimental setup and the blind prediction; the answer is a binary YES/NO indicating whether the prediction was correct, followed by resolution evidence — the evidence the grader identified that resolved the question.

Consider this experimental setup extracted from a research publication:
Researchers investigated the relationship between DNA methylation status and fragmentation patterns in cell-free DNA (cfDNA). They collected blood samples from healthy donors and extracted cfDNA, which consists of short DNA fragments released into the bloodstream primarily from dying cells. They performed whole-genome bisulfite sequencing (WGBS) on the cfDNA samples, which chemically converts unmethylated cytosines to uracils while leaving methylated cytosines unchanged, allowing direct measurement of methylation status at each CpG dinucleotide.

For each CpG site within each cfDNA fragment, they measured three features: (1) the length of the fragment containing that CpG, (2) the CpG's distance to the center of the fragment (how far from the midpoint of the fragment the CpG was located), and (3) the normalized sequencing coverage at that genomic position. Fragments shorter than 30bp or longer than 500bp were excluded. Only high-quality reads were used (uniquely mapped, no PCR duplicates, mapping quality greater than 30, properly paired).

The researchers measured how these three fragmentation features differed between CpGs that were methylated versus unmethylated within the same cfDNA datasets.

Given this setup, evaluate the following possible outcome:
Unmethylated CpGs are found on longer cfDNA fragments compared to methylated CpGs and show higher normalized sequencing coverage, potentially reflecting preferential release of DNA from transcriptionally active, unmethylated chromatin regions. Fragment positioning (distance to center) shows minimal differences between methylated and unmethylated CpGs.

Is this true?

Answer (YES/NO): NO